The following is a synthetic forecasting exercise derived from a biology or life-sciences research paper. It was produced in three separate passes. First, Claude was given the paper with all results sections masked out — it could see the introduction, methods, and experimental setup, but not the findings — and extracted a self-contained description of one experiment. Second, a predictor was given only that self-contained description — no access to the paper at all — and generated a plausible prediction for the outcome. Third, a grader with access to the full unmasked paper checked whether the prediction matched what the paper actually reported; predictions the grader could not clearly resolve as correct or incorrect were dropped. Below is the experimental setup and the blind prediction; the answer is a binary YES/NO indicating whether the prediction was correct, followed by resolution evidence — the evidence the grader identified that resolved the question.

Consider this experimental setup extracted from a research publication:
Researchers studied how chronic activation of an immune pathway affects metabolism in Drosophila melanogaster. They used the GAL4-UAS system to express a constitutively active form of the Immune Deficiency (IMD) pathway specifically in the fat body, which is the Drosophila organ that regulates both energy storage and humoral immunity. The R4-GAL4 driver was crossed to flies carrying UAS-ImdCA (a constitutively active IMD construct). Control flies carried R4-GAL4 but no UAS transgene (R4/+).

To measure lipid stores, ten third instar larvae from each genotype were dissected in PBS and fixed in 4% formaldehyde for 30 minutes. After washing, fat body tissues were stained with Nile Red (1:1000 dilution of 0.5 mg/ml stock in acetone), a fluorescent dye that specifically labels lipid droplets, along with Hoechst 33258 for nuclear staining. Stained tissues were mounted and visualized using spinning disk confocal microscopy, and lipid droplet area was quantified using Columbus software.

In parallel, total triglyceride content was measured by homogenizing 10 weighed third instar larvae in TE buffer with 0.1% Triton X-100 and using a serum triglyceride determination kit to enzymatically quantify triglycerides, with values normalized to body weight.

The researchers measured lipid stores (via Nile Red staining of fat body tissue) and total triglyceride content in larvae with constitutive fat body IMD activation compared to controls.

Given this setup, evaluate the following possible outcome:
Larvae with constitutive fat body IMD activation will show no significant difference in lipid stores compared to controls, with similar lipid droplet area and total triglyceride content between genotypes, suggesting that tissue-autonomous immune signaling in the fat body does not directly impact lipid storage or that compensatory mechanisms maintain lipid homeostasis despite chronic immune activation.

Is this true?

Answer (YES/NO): NO